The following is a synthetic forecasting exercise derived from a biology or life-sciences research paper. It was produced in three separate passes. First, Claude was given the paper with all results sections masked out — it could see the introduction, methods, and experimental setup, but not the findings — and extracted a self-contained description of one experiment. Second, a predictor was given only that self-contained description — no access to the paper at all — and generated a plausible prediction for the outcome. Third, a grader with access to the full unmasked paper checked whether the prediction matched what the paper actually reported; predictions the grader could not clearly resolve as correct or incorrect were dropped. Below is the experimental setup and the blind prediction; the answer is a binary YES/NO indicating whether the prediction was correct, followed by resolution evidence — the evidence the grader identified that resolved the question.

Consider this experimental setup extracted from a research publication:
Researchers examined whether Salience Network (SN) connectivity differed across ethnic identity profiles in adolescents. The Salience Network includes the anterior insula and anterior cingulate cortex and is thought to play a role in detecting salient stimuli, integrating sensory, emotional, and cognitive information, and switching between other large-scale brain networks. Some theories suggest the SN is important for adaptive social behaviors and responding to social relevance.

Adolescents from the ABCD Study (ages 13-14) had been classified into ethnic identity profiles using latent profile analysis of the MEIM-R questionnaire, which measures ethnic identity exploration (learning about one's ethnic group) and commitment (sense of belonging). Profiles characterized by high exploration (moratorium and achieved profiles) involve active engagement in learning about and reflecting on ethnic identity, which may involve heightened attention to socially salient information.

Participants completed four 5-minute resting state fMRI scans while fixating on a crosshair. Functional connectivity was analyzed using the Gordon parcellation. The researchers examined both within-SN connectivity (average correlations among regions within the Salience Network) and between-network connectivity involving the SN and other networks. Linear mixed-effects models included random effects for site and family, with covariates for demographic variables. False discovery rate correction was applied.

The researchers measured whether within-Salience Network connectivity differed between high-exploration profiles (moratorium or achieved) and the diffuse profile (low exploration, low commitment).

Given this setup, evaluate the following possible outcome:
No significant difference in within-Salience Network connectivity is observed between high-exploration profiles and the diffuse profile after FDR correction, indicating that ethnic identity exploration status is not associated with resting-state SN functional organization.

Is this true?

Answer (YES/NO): YES